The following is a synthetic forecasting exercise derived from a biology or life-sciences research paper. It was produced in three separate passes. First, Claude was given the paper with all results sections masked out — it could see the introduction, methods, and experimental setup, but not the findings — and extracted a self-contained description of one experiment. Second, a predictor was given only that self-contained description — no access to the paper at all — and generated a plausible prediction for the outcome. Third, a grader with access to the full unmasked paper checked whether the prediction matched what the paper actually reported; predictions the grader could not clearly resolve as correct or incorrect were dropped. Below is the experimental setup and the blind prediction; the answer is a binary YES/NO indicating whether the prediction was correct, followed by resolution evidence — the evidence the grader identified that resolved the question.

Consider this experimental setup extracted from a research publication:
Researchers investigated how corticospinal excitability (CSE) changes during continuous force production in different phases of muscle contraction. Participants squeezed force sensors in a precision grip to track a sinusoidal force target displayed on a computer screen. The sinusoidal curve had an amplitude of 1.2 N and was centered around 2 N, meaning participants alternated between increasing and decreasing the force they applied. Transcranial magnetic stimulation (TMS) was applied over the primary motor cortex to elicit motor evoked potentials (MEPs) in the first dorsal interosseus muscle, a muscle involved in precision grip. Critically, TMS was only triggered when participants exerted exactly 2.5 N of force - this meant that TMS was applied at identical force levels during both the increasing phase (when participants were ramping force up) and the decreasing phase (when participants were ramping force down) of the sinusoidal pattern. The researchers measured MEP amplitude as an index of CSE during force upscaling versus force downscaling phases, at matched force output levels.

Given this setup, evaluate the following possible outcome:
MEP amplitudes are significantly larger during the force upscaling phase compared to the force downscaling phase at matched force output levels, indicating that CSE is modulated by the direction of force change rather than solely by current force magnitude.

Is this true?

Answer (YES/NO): YES